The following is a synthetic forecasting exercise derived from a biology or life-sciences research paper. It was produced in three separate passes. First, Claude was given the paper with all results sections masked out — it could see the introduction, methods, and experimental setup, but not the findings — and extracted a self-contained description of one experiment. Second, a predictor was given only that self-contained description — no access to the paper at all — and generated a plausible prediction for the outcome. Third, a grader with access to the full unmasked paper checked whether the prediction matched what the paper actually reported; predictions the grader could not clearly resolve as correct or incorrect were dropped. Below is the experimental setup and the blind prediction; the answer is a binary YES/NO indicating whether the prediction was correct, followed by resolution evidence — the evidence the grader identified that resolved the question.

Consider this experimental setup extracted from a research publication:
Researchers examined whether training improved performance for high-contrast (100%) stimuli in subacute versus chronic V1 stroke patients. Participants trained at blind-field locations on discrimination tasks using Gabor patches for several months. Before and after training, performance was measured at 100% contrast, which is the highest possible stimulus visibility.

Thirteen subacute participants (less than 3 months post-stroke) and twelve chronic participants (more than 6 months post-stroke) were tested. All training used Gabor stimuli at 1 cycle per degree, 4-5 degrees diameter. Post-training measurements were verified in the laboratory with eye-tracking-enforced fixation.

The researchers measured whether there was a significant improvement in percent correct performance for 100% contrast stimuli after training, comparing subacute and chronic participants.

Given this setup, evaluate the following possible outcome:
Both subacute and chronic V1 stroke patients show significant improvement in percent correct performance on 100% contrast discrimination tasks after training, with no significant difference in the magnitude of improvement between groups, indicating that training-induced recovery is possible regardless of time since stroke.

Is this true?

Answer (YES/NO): NO